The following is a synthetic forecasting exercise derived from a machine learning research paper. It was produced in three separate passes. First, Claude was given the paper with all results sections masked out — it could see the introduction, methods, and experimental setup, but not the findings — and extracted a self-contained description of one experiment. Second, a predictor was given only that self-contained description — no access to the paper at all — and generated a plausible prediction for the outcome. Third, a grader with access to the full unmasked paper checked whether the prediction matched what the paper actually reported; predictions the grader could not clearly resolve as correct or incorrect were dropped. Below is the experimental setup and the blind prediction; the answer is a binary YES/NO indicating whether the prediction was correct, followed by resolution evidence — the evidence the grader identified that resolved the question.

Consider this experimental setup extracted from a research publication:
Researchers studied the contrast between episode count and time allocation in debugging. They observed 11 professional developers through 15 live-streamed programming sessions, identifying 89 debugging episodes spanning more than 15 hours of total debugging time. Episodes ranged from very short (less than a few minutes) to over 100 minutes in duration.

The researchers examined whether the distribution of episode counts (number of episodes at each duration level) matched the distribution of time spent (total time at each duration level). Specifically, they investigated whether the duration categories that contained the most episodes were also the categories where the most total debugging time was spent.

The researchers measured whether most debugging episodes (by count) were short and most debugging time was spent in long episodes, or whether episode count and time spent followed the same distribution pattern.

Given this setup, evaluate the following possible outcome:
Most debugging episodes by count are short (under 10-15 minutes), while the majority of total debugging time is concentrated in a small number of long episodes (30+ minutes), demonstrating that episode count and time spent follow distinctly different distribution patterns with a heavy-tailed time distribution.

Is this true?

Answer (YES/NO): YES